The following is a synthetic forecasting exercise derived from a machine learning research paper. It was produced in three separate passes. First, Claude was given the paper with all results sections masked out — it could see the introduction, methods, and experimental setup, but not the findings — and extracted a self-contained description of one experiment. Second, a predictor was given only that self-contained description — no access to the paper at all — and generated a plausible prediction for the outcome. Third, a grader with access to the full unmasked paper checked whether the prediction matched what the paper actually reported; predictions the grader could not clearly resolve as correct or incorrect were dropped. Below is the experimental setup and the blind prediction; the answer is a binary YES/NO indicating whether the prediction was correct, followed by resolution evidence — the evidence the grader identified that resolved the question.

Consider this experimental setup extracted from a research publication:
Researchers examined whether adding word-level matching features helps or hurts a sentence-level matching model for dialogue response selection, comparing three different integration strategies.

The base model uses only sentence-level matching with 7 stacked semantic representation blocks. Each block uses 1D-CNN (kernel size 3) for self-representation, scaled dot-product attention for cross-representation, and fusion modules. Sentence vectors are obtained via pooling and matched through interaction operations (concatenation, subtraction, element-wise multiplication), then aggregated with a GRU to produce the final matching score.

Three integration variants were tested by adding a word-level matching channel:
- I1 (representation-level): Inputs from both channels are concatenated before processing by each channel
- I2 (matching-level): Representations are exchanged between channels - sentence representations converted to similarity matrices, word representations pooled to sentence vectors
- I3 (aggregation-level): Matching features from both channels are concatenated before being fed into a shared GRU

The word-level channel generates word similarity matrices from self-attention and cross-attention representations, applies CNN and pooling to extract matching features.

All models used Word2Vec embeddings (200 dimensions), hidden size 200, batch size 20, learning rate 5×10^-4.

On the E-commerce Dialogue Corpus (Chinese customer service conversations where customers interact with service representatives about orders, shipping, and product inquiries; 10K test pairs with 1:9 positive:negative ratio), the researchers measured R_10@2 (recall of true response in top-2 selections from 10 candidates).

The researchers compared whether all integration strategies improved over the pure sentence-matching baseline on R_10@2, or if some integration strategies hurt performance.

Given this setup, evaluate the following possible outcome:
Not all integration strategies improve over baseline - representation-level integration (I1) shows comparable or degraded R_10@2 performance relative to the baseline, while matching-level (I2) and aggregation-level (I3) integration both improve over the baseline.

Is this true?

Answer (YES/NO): NO